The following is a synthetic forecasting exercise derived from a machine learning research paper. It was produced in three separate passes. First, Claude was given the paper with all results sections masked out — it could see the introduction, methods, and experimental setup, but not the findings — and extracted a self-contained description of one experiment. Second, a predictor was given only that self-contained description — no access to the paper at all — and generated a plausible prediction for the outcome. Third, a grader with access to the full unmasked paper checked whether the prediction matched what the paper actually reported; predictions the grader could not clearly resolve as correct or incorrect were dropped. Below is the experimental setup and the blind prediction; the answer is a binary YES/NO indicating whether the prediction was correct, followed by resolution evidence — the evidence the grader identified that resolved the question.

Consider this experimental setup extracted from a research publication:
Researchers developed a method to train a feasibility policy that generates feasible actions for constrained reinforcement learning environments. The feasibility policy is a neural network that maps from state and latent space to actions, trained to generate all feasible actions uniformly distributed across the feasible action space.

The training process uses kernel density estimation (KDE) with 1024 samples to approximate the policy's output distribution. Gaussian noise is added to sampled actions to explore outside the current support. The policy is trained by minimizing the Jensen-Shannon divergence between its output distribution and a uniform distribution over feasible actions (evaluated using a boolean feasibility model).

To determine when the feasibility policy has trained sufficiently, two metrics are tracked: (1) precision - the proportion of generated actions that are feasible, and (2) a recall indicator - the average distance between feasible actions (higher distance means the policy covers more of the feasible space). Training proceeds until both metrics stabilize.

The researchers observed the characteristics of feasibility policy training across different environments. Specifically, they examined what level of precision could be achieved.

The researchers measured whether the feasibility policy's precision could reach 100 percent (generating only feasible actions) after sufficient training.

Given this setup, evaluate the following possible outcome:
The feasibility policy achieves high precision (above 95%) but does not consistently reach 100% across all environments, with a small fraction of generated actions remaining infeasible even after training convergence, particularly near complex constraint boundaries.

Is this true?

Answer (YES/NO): NO